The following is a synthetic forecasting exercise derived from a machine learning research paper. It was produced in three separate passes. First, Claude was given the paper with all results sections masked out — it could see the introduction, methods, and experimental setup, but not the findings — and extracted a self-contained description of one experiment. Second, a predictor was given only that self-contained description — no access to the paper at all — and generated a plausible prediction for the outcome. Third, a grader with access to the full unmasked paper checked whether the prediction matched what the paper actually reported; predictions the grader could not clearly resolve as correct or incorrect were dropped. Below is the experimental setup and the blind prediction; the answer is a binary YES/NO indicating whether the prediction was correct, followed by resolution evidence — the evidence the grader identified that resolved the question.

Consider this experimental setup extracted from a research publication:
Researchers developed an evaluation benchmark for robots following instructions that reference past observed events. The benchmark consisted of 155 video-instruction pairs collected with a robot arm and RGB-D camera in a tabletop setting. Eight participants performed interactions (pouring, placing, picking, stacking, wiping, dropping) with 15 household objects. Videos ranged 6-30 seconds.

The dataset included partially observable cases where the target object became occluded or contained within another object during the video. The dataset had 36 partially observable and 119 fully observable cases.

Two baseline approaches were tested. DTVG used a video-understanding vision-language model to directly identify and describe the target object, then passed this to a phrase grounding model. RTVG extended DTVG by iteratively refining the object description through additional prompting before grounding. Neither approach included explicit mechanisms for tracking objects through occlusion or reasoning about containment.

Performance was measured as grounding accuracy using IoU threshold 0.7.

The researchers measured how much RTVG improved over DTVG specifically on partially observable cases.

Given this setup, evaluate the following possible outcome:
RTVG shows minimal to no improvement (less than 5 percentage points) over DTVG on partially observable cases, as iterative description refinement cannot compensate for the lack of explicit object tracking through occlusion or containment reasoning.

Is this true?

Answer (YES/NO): NO